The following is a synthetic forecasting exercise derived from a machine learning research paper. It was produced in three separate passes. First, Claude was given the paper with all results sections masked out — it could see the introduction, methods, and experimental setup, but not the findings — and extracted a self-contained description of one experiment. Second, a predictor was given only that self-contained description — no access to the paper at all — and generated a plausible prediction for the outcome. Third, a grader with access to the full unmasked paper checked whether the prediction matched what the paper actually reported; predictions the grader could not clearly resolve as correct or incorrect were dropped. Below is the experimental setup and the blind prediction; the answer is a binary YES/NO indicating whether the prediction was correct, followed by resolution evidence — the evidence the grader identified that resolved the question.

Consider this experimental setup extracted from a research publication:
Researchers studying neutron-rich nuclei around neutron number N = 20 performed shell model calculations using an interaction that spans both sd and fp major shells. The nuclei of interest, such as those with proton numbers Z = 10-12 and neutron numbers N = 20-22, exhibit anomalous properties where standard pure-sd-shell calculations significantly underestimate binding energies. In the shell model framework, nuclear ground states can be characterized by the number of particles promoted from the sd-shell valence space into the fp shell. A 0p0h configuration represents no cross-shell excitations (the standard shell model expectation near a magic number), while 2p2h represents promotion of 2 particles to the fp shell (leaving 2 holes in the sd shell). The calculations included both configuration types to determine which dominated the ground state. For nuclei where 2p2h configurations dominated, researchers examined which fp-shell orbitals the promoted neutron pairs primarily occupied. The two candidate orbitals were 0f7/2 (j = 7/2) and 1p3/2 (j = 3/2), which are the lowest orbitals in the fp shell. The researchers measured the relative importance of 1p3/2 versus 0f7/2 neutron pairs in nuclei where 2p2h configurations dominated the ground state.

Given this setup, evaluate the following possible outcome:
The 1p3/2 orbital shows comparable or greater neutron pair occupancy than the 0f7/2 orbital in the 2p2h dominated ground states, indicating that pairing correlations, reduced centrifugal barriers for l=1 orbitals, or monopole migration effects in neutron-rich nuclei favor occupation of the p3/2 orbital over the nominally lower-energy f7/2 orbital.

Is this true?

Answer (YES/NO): YES